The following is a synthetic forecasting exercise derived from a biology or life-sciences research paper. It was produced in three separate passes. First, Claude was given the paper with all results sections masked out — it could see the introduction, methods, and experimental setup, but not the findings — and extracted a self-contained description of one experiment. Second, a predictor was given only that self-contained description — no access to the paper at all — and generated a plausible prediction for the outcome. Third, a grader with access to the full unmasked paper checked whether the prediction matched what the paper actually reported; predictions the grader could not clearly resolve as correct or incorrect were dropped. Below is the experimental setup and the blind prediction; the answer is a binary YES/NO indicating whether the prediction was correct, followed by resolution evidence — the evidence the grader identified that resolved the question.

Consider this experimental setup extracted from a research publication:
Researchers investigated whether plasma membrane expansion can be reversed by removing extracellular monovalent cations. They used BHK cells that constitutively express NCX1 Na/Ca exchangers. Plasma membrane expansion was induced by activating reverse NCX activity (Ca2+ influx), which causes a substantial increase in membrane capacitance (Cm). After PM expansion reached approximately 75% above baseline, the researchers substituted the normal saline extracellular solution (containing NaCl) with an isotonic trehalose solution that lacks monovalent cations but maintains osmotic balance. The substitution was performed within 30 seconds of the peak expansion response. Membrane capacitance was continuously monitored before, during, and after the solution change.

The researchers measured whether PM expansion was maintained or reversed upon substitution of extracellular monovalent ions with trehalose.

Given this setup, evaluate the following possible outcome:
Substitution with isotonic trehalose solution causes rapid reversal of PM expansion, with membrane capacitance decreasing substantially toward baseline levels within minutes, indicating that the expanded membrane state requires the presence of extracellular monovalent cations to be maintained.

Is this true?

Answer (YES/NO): YES